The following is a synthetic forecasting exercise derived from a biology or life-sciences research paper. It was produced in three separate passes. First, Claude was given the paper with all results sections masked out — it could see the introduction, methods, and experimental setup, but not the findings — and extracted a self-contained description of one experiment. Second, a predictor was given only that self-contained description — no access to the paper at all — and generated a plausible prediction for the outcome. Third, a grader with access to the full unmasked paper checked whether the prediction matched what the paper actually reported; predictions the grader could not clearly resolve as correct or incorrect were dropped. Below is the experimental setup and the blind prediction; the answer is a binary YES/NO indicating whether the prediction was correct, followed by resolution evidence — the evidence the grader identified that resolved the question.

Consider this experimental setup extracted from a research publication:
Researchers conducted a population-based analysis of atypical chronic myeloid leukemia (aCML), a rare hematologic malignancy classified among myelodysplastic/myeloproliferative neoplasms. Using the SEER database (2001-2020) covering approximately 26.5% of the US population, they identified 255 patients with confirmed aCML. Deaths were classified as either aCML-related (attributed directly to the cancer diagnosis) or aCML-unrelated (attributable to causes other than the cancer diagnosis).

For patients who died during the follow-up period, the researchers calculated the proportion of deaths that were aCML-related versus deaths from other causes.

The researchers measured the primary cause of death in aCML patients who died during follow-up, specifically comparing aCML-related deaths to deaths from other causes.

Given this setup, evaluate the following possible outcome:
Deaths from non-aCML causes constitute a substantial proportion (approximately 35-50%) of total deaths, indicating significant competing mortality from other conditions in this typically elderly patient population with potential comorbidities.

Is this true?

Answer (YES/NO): NO